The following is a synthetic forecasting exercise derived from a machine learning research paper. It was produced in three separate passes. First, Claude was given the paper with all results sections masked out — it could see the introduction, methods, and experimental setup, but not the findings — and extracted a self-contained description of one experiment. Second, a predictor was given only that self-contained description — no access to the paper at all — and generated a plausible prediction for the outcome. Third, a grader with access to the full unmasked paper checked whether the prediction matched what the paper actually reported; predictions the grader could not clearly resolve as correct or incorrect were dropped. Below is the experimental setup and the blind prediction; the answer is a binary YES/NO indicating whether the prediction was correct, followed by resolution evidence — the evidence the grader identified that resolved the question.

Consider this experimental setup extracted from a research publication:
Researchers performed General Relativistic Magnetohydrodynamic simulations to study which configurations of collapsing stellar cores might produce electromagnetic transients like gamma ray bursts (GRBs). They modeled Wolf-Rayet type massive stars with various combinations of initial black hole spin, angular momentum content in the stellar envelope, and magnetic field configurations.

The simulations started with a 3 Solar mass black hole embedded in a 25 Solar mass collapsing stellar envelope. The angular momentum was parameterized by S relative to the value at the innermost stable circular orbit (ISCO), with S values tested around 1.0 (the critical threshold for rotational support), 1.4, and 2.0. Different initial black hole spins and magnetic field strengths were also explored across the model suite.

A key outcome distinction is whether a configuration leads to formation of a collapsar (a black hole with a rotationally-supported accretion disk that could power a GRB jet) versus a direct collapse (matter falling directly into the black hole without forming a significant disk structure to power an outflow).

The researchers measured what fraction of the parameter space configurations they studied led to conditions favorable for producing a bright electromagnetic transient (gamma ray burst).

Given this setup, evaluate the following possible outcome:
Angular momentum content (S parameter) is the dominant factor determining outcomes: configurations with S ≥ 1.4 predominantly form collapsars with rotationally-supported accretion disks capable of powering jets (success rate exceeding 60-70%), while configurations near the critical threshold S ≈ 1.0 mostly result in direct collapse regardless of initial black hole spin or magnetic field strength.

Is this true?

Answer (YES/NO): NO